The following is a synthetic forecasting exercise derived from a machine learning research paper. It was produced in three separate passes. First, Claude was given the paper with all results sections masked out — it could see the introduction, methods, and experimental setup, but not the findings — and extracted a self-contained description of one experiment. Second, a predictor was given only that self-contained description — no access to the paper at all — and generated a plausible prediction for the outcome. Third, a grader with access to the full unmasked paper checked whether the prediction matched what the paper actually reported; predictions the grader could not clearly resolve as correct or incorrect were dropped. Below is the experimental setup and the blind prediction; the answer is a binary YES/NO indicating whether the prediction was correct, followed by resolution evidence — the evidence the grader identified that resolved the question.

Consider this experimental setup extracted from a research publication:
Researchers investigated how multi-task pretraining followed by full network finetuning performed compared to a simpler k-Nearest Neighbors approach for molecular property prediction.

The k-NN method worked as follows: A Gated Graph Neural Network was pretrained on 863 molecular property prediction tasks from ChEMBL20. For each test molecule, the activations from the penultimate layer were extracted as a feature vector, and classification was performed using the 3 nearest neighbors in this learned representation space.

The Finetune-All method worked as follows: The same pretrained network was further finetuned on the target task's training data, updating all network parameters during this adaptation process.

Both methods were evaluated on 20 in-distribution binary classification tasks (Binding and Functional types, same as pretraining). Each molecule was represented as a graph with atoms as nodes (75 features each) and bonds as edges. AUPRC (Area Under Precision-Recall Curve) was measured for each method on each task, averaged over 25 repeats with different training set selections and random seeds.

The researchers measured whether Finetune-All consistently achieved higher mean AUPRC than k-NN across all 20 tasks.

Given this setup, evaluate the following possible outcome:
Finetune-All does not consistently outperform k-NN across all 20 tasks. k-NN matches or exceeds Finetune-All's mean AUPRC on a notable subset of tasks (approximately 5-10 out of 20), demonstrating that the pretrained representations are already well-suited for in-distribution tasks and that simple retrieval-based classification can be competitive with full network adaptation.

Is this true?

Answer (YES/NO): NO